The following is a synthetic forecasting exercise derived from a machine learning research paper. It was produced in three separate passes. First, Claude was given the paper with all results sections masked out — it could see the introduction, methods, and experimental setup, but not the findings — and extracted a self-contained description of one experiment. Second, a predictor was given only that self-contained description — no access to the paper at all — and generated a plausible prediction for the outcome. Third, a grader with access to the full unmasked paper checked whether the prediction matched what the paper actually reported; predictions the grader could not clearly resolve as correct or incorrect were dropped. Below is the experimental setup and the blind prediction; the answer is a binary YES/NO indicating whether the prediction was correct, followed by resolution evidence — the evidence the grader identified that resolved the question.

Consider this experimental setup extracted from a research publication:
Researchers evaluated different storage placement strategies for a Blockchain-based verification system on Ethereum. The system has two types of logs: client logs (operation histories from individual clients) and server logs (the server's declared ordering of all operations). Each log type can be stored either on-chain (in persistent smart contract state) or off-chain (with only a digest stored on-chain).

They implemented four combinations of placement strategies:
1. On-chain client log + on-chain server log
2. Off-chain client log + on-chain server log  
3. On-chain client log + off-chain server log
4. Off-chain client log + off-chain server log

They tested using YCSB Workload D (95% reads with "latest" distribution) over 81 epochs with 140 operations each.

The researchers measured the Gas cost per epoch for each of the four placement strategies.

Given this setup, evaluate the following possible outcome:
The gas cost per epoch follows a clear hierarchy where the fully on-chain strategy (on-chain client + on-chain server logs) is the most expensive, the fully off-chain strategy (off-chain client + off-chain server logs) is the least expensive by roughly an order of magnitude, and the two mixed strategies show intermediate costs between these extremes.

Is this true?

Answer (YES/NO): NO